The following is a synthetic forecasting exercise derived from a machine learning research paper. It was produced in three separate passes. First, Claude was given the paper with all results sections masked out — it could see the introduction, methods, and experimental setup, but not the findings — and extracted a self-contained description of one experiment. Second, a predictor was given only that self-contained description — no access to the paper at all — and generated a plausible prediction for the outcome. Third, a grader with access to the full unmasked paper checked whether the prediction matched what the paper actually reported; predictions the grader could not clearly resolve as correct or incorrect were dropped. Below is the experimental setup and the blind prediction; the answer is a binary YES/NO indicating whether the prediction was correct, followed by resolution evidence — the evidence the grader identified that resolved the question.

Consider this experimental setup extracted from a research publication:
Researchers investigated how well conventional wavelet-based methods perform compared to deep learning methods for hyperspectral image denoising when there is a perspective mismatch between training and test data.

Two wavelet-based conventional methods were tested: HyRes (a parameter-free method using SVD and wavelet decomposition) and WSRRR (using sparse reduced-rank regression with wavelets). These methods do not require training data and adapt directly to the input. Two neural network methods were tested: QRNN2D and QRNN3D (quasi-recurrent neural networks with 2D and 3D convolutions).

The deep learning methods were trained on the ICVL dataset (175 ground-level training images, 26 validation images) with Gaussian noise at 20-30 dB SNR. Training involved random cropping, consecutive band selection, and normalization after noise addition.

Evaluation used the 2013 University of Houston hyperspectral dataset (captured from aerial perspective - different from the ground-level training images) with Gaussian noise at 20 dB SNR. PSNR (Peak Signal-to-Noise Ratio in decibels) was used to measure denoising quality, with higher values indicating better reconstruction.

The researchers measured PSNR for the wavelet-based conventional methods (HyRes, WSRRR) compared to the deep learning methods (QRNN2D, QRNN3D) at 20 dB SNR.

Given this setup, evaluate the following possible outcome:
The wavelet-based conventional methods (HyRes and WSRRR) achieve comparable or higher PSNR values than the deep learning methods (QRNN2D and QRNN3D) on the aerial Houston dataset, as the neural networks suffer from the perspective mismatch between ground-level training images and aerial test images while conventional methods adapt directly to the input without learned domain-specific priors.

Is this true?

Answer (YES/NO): YES